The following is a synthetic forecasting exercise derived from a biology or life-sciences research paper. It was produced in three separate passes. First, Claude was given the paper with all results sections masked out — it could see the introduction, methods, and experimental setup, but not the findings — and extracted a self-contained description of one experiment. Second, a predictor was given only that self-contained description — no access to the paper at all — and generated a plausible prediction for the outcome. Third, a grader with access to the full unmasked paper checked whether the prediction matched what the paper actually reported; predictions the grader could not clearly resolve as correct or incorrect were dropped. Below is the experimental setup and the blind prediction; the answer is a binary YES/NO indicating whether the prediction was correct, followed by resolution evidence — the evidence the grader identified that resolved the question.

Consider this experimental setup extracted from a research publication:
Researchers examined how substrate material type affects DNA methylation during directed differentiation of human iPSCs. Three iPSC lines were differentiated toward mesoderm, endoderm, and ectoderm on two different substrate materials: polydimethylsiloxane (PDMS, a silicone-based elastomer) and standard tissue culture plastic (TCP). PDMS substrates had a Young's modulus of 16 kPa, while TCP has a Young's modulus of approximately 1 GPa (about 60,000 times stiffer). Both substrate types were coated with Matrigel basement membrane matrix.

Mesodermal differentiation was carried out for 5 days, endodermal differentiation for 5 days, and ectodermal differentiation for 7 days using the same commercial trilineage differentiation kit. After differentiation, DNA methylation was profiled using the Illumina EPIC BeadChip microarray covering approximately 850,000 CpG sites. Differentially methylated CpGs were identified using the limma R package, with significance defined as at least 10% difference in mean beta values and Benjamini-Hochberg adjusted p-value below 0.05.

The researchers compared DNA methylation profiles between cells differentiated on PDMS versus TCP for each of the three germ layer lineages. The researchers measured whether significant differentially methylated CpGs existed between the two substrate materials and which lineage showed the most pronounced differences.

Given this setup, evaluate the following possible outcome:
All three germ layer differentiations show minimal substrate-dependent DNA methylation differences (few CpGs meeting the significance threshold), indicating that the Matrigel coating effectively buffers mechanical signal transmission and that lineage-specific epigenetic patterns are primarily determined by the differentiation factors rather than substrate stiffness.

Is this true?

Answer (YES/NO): NO